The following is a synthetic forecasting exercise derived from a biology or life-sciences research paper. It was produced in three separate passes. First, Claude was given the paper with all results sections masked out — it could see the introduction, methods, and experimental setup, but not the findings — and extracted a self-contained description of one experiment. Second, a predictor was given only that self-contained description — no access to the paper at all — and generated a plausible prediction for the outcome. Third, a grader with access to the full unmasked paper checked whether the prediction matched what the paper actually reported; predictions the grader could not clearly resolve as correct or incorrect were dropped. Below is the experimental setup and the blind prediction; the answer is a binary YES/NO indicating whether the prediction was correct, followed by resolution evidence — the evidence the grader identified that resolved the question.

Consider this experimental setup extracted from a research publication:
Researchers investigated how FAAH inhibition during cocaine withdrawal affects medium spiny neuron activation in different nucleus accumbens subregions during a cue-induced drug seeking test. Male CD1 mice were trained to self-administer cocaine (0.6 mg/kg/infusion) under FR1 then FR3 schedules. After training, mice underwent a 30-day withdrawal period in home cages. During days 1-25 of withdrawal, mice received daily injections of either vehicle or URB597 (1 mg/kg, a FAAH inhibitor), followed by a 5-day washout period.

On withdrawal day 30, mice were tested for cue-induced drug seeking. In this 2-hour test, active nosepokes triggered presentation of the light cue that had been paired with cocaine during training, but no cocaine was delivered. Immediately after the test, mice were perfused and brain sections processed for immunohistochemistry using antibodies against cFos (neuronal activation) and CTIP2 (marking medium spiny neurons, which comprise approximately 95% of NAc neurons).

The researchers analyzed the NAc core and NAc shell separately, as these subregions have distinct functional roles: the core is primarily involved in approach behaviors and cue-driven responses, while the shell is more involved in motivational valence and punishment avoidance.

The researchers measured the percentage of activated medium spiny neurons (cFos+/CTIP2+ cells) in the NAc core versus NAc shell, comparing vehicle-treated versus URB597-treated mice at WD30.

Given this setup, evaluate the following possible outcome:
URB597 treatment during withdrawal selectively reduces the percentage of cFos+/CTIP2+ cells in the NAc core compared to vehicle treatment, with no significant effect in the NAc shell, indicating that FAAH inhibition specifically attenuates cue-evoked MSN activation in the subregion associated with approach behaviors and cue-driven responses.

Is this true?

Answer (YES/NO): YES